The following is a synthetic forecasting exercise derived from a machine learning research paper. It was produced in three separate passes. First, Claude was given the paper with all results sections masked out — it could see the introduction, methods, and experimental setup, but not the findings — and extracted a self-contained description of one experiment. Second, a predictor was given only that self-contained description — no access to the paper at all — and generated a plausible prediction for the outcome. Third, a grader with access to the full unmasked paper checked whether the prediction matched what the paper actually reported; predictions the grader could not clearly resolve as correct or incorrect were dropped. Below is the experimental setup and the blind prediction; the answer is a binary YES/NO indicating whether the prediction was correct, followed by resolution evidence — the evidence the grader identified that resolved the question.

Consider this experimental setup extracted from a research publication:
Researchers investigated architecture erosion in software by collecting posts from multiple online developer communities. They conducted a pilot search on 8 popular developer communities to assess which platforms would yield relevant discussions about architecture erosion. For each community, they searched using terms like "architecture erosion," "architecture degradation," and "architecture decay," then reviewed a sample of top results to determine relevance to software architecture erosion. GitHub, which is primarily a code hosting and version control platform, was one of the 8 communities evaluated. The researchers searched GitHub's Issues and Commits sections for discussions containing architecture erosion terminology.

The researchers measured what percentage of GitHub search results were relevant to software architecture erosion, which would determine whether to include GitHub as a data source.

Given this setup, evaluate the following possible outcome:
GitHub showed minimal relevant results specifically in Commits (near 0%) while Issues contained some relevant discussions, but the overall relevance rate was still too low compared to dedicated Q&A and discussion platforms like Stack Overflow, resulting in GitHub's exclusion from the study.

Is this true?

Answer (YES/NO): NO